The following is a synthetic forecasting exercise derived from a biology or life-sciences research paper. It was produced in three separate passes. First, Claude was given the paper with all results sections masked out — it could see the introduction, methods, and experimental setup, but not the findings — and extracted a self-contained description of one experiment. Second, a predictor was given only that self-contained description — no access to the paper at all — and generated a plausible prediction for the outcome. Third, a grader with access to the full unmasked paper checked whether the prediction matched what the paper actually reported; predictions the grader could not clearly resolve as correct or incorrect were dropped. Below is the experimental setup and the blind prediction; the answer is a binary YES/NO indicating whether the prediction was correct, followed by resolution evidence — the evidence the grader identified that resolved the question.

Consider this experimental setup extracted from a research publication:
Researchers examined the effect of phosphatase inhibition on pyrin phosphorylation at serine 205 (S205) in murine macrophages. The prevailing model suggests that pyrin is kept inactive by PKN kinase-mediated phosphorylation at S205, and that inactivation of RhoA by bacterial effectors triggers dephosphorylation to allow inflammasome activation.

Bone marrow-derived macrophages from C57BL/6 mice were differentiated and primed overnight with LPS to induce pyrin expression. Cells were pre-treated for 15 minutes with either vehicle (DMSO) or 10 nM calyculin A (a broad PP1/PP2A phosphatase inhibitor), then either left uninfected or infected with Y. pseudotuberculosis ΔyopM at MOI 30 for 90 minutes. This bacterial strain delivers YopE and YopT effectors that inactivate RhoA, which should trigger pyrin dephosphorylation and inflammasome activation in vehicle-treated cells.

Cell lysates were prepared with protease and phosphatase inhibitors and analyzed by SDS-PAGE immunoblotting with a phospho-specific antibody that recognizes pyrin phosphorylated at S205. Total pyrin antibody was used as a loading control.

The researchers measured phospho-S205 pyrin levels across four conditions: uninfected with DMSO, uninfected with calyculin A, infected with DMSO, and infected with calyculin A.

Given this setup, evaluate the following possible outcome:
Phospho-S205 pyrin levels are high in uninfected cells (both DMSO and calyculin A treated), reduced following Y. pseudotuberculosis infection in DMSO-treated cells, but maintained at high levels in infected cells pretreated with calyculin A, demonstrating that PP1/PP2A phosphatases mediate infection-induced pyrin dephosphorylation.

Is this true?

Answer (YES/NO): YES